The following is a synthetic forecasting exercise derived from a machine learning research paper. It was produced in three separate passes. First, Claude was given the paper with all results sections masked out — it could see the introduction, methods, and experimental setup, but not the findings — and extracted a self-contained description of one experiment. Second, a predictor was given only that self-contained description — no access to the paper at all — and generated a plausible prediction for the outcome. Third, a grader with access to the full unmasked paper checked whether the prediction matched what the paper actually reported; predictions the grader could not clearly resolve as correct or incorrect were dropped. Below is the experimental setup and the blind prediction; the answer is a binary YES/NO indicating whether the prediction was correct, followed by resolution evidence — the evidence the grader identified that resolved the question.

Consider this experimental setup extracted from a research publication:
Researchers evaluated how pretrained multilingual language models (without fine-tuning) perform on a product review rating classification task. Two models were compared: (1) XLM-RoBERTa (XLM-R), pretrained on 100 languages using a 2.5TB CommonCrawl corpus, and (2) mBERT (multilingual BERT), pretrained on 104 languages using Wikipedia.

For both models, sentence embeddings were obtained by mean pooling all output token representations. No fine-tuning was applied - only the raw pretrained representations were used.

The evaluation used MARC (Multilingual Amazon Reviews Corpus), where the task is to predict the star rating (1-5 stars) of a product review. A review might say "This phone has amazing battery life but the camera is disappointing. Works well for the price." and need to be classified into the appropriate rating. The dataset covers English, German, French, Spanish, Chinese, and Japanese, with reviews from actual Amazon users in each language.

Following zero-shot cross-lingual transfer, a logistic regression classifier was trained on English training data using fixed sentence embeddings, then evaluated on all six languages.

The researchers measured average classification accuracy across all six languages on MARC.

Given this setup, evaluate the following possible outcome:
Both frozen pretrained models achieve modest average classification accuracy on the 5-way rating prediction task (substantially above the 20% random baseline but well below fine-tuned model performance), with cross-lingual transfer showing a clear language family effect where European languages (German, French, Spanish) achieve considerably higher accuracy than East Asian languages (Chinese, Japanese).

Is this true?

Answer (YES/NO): NO